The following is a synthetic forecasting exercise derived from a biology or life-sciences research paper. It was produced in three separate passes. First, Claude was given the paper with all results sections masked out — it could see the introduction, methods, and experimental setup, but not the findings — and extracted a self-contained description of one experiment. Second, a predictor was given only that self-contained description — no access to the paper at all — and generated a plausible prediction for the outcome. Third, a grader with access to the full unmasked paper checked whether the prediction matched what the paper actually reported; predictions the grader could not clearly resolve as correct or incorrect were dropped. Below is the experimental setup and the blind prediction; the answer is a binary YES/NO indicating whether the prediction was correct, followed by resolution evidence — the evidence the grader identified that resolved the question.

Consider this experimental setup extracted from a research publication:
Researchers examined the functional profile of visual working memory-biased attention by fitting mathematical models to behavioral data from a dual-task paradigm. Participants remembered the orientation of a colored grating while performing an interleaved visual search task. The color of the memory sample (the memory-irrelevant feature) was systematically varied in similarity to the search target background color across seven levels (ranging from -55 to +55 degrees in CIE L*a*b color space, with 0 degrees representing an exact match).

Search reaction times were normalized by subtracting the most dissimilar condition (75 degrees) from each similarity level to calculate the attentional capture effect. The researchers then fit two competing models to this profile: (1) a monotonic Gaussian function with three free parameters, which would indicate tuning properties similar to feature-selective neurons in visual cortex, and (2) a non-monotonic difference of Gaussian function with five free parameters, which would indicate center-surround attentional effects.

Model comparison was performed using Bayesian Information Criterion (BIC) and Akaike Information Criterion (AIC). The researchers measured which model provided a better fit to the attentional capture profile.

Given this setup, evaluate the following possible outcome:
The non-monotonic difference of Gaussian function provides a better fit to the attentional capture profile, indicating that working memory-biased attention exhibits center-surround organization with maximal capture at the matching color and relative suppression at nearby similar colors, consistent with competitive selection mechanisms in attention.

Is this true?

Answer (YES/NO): NO